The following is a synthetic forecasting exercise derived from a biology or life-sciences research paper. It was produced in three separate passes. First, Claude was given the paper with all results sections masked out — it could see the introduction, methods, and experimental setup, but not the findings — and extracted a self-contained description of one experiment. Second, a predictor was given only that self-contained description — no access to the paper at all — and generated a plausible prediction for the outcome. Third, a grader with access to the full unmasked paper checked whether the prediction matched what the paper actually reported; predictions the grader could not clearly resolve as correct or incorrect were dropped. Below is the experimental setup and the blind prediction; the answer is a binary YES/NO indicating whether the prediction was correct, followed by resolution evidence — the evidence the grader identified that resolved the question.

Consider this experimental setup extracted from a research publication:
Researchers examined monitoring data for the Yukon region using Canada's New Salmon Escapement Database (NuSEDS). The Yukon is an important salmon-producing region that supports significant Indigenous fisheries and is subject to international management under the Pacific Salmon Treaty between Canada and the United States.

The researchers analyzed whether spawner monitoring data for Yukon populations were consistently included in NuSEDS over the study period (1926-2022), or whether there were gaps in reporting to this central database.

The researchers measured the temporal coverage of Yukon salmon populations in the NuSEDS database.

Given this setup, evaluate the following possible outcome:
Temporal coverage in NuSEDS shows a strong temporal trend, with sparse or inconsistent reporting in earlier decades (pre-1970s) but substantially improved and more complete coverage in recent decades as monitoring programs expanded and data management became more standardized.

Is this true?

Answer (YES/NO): NO